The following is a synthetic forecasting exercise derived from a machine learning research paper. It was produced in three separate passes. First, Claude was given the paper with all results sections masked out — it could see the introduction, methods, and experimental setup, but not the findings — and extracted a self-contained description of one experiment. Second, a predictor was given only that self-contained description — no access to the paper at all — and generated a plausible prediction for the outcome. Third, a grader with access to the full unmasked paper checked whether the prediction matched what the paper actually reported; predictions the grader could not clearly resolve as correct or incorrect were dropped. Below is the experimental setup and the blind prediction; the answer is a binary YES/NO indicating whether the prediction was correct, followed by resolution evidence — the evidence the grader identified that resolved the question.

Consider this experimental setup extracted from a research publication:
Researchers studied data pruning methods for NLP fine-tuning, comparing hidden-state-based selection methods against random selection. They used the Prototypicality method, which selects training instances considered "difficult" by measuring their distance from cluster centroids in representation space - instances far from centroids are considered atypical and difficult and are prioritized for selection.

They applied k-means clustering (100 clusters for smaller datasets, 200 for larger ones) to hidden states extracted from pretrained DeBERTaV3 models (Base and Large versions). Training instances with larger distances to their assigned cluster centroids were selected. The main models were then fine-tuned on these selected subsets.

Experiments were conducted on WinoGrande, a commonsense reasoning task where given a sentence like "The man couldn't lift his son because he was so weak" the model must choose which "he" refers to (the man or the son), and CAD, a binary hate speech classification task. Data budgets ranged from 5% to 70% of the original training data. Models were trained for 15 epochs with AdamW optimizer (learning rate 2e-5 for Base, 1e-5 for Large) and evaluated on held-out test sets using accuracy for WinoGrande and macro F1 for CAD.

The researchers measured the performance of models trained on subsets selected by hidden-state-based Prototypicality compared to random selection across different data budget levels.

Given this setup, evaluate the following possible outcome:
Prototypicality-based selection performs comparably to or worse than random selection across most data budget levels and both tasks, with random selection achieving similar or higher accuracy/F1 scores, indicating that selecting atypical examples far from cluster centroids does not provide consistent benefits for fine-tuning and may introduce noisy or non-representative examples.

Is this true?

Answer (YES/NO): YES